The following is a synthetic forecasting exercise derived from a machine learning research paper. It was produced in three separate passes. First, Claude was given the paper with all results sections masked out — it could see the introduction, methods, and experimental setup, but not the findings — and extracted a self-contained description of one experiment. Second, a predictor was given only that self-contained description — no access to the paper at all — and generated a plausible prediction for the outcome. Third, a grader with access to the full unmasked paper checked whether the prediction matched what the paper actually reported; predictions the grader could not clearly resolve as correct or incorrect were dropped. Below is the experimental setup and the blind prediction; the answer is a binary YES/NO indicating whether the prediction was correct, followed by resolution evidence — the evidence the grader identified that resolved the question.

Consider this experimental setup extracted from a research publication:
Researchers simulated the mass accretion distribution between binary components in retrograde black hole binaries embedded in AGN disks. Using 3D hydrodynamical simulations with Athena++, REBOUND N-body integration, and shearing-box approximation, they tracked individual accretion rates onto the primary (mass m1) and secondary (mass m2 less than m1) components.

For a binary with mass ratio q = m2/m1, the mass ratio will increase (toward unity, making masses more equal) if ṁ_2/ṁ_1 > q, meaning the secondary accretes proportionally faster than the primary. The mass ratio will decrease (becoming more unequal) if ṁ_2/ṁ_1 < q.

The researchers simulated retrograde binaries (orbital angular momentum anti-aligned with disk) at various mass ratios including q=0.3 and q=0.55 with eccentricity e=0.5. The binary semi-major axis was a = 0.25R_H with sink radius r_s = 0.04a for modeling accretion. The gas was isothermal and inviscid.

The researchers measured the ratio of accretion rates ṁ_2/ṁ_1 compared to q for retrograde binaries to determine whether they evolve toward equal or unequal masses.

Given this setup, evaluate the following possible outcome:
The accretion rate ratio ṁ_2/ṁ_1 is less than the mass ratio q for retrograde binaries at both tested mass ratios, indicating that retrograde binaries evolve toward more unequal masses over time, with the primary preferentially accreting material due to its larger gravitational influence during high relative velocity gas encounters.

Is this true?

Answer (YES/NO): YES